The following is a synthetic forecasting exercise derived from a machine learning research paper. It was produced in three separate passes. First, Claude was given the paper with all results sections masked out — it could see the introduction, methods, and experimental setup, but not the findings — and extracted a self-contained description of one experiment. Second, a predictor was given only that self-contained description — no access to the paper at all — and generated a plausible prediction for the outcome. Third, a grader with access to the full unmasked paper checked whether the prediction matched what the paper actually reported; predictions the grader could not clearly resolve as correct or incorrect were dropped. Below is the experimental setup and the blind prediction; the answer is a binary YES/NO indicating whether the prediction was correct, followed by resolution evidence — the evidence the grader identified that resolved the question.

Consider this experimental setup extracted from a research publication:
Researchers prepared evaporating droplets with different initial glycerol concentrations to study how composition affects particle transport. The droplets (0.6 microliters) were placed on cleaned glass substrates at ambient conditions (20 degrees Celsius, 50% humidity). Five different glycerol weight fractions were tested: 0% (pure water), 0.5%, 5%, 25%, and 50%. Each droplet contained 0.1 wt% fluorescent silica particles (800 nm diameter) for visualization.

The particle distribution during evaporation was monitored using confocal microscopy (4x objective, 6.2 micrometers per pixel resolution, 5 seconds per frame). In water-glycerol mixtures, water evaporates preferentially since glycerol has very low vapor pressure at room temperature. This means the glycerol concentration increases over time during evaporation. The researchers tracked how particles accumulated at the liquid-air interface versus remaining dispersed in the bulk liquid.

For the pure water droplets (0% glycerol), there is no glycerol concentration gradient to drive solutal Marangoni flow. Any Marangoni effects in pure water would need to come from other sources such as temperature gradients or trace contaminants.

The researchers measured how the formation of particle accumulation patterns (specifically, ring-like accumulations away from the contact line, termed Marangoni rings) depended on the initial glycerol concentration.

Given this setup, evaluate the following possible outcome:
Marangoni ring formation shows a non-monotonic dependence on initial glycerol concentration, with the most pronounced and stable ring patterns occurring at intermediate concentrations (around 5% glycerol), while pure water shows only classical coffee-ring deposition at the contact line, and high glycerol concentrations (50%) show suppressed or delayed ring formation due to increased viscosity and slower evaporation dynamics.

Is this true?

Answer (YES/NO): NO